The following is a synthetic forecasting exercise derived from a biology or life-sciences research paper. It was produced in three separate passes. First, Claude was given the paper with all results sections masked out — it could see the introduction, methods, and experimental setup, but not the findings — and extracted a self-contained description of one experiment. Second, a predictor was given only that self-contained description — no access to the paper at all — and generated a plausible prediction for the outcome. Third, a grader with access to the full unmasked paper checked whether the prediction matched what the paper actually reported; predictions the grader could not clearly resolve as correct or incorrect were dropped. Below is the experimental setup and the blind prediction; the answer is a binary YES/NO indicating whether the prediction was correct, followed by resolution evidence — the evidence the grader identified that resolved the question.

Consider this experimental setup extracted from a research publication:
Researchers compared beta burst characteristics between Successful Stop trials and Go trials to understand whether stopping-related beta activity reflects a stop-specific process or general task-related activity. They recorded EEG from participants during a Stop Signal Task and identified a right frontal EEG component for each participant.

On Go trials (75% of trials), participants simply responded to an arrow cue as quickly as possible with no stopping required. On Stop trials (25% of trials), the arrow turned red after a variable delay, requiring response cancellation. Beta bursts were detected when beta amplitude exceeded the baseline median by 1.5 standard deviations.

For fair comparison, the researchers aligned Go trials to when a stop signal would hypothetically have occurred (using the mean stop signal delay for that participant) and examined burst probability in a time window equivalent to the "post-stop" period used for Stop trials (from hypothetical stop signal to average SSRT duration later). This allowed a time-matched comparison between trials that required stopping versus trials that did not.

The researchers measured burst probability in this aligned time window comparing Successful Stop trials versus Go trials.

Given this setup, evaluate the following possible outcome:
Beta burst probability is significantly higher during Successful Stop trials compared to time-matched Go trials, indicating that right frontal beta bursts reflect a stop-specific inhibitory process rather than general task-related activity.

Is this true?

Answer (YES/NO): YES